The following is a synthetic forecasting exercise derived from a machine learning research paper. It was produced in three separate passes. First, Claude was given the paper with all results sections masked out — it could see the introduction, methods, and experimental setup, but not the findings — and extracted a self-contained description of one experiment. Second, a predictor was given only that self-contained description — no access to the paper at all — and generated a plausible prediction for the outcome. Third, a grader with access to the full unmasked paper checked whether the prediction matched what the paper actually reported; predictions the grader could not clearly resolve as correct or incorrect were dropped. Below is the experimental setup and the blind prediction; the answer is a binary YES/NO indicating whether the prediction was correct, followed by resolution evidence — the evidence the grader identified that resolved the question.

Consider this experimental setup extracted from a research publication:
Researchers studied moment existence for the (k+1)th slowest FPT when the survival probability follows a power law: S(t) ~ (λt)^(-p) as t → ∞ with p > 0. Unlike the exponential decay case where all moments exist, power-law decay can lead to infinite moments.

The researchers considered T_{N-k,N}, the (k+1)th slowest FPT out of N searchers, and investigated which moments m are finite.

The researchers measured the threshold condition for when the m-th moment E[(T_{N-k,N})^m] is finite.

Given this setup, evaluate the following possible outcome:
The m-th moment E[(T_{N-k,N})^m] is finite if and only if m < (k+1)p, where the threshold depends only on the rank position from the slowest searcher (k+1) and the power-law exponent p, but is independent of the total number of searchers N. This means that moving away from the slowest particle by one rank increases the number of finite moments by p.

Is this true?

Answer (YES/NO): YES